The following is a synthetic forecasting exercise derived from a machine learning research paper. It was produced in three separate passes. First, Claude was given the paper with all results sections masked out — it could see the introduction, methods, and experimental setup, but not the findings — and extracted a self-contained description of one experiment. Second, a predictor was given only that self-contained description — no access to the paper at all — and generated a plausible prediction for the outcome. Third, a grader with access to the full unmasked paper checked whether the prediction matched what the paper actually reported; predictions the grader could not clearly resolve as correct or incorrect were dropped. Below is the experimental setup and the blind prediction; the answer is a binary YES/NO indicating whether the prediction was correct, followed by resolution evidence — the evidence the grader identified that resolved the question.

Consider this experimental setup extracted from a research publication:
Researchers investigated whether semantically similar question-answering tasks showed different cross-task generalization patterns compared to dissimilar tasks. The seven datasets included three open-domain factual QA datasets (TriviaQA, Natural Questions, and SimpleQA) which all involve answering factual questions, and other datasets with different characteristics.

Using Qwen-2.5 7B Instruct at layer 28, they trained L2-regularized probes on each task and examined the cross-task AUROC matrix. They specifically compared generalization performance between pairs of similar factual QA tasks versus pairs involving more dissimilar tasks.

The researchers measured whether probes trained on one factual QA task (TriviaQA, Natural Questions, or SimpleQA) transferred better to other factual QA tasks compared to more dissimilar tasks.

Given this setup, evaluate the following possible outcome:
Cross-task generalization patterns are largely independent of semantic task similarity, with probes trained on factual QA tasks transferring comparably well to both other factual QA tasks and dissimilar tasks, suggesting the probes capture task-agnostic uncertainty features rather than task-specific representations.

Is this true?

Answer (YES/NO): NO